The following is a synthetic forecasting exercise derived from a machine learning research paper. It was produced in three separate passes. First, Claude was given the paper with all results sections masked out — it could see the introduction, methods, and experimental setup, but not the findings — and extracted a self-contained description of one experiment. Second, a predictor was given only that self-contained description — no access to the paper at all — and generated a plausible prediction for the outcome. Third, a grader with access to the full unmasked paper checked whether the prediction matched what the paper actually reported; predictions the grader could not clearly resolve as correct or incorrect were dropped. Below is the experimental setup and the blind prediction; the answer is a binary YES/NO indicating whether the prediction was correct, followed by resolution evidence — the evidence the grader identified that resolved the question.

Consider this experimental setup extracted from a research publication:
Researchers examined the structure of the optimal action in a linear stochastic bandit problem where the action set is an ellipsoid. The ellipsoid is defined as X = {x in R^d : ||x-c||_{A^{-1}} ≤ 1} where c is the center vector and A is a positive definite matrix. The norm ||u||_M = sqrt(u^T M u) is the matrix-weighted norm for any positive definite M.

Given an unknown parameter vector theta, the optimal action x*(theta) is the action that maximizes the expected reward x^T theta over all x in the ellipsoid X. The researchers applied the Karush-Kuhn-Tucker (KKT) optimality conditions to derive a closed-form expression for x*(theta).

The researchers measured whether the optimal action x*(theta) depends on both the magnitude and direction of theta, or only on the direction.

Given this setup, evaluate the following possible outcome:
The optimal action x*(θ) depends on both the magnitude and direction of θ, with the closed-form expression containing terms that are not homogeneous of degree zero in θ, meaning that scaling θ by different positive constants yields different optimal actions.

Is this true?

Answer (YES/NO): NO